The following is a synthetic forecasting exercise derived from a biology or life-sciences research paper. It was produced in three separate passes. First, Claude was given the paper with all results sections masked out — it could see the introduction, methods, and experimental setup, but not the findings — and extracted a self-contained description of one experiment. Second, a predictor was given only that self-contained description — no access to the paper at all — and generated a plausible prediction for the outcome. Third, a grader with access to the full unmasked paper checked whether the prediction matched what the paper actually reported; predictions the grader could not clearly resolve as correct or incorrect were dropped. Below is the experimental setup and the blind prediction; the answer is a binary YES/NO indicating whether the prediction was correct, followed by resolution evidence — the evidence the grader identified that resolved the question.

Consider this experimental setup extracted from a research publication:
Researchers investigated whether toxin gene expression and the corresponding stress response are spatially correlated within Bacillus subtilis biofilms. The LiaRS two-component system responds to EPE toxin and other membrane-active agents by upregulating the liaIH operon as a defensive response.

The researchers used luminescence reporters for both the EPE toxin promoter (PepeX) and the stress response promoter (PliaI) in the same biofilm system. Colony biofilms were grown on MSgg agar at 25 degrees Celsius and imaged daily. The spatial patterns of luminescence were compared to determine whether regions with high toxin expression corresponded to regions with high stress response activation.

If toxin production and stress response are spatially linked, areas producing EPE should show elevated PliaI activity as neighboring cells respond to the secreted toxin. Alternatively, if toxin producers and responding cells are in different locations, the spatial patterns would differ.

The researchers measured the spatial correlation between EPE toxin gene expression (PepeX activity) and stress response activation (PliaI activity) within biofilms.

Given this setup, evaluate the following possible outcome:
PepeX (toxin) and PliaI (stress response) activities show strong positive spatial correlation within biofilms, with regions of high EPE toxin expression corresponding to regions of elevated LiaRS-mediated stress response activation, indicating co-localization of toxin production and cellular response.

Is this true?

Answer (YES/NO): NO